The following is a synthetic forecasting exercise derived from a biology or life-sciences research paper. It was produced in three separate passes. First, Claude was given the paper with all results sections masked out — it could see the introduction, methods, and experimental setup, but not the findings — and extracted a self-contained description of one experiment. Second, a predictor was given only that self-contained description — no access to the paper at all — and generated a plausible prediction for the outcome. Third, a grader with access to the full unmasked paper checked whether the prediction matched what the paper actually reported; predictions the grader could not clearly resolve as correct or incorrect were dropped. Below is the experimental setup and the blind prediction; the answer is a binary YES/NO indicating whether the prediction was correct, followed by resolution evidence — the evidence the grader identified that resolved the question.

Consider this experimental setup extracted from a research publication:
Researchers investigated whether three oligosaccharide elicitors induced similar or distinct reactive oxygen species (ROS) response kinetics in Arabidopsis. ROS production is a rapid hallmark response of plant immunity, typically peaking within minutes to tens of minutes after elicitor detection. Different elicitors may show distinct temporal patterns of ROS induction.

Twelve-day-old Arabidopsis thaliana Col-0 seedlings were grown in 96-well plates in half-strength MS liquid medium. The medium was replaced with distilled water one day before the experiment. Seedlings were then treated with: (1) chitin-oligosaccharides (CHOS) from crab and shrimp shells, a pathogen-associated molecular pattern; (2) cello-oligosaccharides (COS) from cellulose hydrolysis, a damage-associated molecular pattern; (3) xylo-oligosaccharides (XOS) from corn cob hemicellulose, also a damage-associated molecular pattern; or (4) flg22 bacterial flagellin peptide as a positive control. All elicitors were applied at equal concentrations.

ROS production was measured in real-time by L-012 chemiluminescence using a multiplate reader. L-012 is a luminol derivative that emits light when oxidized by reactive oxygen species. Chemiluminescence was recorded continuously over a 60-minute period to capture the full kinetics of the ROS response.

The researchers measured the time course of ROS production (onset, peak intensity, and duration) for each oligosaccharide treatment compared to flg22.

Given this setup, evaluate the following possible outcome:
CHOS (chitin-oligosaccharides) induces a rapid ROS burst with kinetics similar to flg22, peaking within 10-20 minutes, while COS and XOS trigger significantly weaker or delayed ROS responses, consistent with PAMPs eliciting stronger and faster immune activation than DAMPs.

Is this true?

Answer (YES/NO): NO